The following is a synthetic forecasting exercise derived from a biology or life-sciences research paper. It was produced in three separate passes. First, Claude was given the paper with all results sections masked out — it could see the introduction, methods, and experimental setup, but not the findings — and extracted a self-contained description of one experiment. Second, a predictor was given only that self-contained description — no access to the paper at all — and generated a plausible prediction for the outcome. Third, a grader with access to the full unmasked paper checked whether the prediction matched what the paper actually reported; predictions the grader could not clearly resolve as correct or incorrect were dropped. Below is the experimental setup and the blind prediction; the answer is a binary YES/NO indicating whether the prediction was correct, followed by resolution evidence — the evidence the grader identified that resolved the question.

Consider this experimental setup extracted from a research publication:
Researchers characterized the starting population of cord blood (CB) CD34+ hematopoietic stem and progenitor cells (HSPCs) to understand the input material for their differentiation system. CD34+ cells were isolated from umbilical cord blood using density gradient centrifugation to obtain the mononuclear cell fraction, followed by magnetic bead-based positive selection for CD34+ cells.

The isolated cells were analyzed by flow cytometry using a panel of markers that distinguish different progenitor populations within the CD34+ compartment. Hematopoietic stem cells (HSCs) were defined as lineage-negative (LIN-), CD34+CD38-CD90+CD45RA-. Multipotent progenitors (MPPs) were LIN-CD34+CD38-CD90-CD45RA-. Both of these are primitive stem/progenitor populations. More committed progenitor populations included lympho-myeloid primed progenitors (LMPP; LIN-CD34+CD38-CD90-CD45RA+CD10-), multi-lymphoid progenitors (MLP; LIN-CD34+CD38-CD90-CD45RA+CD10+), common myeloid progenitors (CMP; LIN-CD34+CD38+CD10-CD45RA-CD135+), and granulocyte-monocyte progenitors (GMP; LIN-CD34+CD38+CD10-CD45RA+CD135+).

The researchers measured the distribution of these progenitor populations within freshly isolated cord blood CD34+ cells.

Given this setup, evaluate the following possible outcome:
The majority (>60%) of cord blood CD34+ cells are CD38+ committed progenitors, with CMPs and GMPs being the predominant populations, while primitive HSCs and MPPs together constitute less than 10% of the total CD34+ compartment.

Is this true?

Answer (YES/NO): NO